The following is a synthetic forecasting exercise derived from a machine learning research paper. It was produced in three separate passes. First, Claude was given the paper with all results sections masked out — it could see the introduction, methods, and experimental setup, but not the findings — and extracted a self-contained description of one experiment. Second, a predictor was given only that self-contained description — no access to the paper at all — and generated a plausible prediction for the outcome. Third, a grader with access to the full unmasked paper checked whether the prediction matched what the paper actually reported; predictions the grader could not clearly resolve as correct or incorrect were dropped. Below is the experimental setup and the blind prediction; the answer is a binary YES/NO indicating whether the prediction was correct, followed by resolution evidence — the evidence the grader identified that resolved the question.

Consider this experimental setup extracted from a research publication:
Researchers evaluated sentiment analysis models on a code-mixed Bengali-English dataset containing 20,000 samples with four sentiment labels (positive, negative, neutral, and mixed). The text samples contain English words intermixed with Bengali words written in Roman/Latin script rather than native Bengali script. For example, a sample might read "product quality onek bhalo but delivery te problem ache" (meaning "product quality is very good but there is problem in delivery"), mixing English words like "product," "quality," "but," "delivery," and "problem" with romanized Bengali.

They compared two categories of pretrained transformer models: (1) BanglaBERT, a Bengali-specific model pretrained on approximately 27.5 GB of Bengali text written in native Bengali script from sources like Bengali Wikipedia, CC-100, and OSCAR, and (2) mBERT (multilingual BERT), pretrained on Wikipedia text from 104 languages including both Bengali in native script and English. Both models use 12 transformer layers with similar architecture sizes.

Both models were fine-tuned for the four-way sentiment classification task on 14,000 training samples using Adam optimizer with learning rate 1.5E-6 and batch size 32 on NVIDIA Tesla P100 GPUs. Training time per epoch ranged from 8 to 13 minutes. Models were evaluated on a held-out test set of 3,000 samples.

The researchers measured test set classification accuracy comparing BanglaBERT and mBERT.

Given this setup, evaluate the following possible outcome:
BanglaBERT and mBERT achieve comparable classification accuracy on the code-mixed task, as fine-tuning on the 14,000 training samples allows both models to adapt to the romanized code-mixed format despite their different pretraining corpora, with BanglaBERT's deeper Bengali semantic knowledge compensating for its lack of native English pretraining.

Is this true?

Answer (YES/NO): YES